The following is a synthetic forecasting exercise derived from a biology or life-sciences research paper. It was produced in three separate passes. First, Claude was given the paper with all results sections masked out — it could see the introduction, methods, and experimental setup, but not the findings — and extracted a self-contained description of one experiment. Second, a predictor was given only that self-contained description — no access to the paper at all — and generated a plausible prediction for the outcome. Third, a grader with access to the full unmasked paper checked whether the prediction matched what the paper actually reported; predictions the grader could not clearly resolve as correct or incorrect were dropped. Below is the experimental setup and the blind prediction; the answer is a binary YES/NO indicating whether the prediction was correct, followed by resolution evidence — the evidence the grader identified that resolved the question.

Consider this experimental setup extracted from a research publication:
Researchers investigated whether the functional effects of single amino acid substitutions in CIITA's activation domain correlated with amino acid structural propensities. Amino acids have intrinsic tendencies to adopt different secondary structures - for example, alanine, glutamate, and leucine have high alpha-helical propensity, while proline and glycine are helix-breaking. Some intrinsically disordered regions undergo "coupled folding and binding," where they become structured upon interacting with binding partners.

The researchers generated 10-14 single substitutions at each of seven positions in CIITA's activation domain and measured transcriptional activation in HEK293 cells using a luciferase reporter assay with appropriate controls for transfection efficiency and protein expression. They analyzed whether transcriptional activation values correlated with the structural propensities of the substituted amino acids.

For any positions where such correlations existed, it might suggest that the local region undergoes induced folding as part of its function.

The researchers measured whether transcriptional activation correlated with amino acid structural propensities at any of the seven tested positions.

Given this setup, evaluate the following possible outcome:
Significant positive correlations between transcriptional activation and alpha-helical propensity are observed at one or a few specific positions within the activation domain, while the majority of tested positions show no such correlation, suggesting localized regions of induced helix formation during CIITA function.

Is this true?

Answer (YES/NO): YES